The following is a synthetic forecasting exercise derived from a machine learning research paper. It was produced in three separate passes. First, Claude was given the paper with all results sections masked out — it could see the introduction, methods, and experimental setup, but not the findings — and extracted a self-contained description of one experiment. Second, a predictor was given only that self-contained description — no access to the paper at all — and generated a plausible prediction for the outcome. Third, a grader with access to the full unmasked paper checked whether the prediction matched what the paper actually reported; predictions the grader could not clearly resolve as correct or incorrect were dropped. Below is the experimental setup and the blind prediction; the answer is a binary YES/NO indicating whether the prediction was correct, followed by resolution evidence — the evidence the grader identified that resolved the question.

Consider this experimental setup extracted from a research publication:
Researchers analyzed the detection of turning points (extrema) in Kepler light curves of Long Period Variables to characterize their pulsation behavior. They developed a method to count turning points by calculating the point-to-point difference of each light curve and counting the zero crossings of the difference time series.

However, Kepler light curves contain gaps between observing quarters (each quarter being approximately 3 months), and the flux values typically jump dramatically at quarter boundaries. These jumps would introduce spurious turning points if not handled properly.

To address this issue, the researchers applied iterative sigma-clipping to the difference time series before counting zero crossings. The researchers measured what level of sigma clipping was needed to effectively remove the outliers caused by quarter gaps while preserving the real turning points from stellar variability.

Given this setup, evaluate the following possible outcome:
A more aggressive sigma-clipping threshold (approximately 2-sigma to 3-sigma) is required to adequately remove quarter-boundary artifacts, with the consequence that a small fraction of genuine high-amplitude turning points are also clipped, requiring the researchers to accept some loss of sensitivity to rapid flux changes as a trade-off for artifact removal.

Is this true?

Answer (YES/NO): NO